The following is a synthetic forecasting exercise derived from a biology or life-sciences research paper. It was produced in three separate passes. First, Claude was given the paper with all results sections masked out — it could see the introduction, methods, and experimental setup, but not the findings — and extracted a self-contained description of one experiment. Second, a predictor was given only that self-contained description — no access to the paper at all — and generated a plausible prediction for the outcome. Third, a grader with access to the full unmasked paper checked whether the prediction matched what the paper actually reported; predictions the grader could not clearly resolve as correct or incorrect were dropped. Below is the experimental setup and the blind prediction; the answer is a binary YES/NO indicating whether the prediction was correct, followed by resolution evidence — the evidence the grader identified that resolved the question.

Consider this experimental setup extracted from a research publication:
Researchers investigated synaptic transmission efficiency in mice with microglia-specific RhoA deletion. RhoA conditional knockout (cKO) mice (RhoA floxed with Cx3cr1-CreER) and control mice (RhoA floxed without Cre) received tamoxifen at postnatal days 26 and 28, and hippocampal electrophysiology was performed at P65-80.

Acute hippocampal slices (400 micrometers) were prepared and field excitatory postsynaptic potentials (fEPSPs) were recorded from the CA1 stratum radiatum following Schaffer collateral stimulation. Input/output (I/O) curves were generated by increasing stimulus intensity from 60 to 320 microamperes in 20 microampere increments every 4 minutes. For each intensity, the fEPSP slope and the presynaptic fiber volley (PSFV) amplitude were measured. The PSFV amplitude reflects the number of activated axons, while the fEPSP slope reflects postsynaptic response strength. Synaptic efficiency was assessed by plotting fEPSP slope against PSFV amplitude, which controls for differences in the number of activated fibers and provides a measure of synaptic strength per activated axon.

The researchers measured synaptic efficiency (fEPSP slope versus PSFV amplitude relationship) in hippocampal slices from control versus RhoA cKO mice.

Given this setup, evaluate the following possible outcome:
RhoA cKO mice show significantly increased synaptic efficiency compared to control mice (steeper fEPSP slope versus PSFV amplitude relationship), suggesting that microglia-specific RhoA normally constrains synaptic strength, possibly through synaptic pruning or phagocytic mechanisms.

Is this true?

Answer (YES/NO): NO